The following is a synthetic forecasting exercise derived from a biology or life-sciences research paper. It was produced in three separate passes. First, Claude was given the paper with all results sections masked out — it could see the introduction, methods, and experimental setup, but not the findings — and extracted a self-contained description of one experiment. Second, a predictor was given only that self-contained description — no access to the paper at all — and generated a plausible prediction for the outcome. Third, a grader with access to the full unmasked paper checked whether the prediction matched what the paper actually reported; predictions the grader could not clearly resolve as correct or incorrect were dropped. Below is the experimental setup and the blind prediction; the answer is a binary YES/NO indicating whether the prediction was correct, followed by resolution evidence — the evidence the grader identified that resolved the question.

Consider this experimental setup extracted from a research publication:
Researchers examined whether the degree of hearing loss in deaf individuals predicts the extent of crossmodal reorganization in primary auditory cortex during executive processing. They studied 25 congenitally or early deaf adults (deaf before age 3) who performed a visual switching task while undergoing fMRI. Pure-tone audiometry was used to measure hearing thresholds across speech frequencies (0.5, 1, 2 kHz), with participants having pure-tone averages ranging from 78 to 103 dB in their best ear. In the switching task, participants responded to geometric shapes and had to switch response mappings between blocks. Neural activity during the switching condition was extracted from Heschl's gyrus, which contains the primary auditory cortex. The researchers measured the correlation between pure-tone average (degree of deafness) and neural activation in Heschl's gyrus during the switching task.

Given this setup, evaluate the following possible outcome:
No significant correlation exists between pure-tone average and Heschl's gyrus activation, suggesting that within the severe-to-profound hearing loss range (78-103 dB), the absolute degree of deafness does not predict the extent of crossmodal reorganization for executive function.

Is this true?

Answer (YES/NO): NO